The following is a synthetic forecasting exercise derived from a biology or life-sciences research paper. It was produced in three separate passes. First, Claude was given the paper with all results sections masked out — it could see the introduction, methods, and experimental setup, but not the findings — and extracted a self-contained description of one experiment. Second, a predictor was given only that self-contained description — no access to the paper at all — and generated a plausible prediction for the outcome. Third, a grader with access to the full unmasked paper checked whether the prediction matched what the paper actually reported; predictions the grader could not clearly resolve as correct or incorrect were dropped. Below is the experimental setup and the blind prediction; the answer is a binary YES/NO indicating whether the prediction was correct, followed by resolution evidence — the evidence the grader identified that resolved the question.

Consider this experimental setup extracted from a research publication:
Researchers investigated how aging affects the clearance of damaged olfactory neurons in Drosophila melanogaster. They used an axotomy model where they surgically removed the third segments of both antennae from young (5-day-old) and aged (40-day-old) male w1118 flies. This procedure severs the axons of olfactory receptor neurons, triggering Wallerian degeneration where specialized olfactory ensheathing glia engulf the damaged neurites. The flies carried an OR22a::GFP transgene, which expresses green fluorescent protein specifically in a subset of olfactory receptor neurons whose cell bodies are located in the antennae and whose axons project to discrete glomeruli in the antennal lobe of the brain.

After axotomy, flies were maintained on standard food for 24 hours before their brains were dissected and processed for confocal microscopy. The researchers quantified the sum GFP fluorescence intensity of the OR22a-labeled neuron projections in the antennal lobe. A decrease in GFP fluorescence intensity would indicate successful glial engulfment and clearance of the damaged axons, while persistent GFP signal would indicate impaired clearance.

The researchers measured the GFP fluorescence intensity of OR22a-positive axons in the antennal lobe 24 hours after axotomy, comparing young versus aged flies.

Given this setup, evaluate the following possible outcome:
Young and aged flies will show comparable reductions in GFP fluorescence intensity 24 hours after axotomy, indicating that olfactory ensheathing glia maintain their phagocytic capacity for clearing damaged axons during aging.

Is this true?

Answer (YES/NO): NO